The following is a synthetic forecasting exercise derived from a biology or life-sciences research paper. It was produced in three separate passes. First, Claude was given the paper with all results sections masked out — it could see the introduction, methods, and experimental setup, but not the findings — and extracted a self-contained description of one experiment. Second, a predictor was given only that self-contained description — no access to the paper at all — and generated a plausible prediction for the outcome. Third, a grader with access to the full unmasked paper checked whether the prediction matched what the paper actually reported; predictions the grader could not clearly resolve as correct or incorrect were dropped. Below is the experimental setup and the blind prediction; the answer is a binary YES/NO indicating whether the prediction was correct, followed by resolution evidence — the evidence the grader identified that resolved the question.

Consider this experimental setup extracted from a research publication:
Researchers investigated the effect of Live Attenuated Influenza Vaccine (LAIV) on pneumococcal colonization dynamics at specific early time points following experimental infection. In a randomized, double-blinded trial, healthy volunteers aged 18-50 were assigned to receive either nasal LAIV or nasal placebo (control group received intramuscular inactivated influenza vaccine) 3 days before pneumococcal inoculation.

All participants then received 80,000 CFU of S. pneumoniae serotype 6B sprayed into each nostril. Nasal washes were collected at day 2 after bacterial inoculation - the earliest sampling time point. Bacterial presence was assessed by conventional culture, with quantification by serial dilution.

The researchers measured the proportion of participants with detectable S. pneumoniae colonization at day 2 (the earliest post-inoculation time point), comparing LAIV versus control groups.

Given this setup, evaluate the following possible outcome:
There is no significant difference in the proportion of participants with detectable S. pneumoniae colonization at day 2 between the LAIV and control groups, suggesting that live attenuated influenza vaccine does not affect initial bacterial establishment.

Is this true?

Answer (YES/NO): NO